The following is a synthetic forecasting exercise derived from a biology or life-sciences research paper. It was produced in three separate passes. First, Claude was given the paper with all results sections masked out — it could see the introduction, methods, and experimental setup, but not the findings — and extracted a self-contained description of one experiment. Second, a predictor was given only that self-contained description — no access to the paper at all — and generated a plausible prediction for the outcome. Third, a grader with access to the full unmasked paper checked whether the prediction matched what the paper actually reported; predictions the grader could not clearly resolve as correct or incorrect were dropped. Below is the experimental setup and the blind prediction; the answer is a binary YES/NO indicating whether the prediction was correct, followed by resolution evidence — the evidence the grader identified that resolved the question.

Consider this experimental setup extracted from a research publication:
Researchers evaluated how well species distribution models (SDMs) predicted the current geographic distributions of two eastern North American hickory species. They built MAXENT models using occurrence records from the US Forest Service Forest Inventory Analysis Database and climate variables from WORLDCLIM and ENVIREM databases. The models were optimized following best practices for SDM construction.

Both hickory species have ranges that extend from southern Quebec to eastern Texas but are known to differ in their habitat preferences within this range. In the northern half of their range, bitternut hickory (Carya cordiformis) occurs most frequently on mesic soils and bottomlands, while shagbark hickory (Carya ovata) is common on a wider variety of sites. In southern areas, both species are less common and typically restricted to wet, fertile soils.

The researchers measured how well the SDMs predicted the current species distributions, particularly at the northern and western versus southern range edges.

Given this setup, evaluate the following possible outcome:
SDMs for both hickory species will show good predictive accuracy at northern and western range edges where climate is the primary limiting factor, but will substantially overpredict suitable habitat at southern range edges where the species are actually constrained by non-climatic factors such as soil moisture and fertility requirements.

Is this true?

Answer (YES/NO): YES